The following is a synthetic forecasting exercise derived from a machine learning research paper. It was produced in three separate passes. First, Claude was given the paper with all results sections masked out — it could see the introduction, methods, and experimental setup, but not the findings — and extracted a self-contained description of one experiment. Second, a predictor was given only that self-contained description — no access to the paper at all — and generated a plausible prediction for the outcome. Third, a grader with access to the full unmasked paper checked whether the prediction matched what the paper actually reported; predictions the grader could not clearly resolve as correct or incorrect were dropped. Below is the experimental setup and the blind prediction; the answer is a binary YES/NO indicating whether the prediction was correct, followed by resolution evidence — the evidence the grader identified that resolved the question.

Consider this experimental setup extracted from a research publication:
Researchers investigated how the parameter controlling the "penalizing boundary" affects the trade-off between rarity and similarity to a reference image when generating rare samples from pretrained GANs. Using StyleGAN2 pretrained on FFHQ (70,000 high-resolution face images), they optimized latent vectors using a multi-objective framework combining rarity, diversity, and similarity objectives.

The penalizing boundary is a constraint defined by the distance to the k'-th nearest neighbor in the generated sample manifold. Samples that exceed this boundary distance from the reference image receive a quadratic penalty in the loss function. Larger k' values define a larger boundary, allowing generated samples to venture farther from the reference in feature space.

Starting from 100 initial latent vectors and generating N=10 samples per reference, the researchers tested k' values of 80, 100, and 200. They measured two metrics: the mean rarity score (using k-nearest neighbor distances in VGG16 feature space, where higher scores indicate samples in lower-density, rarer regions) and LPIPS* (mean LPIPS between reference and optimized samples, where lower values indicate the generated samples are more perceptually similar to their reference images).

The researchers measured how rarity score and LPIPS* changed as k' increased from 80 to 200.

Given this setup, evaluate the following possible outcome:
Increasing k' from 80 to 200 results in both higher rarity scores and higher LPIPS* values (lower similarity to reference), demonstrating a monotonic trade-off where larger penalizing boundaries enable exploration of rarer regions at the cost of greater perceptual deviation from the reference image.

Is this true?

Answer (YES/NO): YES